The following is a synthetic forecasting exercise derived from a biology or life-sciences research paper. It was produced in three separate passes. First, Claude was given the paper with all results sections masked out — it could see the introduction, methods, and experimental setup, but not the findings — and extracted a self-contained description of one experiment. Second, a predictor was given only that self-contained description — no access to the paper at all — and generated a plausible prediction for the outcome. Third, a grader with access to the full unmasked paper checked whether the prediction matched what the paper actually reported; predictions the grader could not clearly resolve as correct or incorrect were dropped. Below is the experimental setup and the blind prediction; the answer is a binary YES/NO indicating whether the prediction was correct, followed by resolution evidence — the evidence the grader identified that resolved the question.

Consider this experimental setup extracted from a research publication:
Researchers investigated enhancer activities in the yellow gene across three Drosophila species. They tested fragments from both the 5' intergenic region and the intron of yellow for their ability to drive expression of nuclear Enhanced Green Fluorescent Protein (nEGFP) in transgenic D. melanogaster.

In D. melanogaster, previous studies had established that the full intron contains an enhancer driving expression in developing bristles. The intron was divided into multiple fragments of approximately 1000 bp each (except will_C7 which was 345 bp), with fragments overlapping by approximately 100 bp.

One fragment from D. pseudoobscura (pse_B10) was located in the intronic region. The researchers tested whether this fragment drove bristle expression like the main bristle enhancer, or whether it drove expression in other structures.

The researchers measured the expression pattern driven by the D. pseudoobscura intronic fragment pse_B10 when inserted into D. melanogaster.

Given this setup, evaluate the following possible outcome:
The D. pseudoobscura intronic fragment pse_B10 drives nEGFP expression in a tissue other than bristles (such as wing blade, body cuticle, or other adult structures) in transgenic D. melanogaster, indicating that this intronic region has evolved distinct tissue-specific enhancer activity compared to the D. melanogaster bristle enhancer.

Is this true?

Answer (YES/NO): YES